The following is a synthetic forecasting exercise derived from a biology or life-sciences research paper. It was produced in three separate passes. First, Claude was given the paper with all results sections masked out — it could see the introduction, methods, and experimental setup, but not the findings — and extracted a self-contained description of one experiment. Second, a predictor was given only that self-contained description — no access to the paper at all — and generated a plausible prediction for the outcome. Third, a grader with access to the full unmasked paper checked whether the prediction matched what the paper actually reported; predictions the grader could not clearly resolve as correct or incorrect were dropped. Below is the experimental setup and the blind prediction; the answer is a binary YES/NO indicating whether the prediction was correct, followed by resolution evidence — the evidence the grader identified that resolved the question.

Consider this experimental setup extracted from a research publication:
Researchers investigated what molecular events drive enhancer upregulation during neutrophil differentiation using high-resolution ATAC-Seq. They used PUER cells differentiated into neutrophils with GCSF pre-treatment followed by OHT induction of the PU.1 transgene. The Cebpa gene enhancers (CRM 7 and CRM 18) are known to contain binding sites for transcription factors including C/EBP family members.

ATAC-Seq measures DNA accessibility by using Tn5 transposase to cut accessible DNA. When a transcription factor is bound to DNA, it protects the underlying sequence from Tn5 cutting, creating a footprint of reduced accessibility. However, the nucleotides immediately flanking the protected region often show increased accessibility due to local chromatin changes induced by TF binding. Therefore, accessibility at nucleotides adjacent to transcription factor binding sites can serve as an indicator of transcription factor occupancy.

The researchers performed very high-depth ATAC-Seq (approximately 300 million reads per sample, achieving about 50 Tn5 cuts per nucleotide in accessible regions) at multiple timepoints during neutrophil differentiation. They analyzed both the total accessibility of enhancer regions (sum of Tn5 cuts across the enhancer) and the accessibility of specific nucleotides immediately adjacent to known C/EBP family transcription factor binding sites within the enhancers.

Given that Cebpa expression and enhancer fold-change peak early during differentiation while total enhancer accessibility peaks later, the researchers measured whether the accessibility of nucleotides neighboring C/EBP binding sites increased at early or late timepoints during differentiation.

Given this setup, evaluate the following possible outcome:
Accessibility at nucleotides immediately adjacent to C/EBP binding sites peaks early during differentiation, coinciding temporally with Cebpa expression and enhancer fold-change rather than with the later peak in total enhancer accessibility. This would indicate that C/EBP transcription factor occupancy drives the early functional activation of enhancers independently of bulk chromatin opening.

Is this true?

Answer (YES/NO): YES